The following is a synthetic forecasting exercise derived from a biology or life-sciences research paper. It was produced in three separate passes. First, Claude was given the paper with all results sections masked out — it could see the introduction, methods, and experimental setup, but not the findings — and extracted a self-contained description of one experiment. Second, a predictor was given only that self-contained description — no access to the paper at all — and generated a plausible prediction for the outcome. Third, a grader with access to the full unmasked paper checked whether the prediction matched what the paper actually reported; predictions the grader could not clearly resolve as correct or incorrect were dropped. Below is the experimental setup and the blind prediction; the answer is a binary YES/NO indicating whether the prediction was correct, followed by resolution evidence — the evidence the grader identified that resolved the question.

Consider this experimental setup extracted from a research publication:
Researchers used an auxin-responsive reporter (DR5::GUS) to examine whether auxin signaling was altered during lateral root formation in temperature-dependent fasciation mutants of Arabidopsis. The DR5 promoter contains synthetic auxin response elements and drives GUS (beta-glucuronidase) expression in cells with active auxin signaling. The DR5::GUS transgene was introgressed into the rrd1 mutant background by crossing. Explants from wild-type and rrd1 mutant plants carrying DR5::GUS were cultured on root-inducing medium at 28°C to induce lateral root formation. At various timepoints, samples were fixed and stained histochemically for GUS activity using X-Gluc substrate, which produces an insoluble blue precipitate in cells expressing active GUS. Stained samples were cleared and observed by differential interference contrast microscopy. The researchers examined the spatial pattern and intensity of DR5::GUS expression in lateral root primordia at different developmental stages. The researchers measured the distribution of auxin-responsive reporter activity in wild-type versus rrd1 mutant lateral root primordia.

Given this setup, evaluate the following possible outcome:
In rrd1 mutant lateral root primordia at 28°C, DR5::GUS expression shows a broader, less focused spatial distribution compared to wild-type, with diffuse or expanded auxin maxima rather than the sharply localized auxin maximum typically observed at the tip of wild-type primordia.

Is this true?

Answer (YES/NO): NO